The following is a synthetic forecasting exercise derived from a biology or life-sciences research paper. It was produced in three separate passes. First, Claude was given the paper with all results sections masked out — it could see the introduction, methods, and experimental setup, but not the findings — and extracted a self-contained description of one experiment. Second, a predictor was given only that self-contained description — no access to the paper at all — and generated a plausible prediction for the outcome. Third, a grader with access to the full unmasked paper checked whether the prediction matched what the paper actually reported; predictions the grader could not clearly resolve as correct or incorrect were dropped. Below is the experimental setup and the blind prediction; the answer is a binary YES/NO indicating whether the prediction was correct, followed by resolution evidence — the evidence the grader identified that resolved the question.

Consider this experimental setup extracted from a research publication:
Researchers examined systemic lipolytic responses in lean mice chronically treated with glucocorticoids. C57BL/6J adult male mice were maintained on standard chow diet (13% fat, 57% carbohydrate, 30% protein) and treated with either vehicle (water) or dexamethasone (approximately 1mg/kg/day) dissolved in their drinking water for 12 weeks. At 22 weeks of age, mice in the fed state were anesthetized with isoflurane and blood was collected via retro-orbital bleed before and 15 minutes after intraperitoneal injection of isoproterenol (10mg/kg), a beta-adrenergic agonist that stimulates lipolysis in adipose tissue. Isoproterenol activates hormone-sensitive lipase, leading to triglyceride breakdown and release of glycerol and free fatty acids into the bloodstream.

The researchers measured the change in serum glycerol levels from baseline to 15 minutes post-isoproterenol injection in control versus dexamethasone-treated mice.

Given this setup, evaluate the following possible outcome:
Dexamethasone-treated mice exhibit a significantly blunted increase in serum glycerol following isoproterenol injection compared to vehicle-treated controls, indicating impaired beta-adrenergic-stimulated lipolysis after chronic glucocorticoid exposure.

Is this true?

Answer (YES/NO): NO